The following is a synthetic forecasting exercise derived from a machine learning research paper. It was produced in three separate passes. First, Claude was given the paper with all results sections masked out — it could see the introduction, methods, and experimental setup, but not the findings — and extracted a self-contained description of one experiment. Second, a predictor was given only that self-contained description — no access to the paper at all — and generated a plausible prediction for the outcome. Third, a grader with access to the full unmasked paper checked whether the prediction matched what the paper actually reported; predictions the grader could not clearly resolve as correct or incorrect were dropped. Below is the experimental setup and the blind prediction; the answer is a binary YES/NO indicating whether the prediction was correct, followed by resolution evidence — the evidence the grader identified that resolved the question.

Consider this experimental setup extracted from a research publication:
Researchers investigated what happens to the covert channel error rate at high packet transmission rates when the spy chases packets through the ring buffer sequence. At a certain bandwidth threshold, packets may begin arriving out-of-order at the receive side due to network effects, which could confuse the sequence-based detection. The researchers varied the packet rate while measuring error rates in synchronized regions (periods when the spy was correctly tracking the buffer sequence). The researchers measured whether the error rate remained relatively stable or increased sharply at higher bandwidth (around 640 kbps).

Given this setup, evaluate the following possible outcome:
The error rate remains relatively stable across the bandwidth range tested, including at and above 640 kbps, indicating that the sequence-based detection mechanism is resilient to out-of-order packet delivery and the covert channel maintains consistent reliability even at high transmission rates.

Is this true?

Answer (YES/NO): NO